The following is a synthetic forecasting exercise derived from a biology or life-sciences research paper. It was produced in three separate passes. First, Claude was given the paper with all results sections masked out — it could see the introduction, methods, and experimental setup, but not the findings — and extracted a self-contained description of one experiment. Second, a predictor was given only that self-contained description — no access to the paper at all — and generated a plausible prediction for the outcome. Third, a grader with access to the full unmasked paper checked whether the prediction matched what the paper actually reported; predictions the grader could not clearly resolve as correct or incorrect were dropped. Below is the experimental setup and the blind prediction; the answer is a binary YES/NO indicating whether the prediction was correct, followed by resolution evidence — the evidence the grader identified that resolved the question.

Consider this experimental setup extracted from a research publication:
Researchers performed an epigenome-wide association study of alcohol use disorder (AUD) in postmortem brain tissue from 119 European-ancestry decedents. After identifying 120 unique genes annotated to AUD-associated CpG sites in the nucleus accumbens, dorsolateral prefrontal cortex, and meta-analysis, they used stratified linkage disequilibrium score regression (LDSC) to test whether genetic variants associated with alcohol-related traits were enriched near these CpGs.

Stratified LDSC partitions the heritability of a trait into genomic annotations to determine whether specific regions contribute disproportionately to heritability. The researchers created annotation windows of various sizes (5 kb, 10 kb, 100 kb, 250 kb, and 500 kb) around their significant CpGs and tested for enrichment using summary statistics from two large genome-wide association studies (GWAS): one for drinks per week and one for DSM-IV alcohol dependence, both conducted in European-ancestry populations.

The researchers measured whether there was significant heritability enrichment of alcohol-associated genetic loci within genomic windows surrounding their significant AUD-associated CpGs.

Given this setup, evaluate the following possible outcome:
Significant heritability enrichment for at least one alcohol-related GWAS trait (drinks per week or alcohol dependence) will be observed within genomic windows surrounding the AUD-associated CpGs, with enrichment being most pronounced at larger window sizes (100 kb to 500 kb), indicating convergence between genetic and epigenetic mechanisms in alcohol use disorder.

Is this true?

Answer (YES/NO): NO